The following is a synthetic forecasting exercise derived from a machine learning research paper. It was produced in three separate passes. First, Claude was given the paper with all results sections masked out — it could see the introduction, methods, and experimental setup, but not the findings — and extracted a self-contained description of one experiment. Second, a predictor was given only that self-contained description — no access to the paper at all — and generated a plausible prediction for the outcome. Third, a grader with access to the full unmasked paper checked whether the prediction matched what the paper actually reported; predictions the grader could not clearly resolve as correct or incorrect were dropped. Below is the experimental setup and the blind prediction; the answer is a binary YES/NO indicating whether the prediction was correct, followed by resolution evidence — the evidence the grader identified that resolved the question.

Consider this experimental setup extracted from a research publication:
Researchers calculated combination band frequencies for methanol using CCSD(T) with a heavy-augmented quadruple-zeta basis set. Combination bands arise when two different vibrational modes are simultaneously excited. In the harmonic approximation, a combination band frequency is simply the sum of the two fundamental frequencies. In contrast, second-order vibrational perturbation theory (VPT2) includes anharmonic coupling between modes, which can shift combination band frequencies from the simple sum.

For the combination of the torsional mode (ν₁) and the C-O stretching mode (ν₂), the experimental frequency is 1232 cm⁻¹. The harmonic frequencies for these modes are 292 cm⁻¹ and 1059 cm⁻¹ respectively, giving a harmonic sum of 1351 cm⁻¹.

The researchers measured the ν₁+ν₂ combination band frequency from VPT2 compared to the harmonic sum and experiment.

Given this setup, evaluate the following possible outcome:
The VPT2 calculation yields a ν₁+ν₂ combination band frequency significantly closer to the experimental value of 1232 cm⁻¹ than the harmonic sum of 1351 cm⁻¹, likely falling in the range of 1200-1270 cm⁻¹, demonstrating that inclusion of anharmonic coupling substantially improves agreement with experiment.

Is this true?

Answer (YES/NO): NO